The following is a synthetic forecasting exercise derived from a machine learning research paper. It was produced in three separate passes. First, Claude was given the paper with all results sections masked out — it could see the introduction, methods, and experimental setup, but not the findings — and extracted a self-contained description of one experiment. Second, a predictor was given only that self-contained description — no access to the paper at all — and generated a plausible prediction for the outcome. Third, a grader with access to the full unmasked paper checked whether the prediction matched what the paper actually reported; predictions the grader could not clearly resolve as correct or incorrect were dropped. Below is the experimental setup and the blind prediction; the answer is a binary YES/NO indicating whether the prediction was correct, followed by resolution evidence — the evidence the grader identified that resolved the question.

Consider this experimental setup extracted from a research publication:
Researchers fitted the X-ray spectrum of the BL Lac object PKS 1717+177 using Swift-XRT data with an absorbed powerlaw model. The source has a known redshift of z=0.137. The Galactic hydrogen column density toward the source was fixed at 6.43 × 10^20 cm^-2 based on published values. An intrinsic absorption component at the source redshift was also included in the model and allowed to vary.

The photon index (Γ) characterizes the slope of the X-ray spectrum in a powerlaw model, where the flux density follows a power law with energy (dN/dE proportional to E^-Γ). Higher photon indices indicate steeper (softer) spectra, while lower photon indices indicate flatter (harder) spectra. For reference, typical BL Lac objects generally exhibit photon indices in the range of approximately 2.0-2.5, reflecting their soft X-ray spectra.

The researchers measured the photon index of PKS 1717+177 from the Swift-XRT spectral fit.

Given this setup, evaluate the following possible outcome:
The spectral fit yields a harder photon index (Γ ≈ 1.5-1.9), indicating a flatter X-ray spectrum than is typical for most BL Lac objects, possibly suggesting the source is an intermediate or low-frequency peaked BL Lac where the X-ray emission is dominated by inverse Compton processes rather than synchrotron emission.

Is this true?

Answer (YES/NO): YES